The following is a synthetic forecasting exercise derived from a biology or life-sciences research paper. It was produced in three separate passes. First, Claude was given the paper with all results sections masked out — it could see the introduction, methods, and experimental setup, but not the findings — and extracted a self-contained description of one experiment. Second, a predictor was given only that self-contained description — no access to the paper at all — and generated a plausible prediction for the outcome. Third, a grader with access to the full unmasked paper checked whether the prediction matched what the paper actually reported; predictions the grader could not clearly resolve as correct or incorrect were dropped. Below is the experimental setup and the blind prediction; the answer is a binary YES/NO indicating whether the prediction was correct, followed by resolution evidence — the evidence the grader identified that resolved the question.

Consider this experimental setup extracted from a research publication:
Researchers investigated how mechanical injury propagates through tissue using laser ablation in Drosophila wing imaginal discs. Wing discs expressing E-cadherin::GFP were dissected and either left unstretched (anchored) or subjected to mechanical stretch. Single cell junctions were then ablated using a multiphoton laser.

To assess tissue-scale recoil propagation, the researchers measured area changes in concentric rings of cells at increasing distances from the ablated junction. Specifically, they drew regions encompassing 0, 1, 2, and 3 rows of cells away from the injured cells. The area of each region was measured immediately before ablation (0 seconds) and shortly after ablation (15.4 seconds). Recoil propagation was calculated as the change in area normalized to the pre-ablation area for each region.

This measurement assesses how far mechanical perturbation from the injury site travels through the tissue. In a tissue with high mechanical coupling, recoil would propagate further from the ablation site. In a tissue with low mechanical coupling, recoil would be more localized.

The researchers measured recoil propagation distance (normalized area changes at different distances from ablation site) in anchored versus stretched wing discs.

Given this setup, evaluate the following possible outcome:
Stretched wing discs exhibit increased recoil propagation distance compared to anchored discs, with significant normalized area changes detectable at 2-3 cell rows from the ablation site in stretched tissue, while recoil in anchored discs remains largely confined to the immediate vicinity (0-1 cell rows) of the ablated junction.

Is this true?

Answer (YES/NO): NO